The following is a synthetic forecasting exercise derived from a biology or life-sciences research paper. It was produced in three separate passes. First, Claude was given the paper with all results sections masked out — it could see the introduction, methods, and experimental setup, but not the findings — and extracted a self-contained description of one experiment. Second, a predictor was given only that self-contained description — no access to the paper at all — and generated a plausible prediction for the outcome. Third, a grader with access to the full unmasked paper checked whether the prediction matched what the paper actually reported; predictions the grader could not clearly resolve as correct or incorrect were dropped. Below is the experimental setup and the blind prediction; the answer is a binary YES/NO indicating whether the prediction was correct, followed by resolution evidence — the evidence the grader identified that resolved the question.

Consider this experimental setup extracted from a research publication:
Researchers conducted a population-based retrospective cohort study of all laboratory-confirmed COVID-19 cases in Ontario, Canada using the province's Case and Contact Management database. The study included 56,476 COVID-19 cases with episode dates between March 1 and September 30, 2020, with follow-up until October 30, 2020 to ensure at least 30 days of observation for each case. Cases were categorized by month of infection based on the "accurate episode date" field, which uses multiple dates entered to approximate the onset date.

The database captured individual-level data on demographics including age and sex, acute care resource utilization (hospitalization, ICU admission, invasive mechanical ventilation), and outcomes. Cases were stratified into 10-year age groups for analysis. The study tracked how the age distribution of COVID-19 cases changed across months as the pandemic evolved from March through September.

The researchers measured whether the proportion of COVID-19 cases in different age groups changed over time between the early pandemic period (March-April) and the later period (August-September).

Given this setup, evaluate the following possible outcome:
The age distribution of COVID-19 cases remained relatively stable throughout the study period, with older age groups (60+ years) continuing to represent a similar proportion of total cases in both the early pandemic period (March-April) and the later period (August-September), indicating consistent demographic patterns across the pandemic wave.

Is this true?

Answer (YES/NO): NO